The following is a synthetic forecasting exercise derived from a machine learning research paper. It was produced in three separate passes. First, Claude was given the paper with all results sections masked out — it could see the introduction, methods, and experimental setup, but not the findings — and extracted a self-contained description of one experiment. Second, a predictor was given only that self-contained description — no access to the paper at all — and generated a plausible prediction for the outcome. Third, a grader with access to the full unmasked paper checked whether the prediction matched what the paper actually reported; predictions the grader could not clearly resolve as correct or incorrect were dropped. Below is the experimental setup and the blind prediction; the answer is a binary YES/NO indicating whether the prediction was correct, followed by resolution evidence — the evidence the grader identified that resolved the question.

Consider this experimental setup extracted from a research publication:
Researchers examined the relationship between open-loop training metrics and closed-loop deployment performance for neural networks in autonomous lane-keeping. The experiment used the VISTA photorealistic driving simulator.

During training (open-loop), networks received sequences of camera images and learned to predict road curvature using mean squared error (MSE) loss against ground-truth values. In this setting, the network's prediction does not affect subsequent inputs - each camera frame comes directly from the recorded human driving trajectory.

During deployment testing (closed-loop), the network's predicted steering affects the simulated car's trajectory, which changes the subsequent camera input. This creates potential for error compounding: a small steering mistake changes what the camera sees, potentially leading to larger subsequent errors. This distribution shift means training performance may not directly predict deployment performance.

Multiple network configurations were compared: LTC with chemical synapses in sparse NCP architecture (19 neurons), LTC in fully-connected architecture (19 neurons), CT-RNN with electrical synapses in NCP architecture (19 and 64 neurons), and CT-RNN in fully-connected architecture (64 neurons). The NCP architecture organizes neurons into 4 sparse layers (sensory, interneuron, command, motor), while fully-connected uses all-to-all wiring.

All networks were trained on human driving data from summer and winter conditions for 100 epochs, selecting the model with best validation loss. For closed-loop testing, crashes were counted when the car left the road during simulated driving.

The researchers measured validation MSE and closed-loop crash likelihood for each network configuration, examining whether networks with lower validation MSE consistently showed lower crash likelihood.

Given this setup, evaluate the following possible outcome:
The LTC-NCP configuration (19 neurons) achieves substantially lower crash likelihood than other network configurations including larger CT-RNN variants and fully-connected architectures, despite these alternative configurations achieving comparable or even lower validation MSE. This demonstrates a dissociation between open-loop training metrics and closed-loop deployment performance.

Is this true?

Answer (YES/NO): NO